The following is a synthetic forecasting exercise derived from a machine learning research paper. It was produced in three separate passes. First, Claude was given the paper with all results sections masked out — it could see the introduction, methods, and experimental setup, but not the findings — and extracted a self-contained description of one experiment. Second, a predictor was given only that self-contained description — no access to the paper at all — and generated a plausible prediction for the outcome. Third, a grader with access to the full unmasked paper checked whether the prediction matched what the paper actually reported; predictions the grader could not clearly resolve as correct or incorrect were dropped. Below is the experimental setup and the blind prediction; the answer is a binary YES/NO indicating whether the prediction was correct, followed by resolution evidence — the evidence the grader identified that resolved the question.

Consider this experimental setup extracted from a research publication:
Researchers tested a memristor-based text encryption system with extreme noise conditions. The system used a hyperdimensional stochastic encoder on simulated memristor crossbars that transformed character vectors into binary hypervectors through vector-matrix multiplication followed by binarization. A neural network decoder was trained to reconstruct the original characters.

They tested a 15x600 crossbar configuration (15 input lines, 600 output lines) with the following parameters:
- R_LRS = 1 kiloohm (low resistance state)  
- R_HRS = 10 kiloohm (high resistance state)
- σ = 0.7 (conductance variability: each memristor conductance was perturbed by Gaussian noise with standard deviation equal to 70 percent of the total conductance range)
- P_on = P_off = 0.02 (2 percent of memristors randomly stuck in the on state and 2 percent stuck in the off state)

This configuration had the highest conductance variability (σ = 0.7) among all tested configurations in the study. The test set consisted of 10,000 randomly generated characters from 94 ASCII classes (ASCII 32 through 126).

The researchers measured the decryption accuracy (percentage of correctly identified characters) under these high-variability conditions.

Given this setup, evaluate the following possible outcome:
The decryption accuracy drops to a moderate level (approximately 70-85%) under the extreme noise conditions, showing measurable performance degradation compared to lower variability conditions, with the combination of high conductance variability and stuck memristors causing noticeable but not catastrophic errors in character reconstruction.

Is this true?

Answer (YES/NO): NO